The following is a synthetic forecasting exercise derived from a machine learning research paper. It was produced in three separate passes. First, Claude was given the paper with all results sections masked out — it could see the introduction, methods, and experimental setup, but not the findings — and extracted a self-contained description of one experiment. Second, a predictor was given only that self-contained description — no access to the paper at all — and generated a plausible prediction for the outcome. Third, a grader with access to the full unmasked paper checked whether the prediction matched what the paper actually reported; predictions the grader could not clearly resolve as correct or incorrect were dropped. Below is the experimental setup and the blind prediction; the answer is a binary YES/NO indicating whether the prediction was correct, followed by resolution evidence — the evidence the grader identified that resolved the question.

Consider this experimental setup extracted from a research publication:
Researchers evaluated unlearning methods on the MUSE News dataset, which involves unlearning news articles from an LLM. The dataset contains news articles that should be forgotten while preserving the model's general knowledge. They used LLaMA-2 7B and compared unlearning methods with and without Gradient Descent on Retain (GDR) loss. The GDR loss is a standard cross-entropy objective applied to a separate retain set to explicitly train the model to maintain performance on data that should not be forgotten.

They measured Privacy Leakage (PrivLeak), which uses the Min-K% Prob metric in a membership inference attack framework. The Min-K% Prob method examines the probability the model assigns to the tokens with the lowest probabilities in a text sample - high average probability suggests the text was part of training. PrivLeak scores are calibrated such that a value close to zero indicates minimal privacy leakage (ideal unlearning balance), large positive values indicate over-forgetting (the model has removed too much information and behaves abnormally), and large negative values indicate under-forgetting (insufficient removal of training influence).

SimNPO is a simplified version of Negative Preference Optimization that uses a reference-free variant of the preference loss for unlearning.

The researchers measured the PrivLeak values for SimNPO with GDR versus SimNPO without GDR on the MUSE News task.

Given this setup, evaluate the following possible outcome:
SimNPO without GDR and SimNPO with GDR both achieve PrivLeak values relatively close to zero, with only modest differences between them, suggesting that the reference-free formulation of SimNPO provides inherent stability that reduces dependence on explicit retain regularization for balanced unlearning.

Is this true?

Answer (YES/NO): NO